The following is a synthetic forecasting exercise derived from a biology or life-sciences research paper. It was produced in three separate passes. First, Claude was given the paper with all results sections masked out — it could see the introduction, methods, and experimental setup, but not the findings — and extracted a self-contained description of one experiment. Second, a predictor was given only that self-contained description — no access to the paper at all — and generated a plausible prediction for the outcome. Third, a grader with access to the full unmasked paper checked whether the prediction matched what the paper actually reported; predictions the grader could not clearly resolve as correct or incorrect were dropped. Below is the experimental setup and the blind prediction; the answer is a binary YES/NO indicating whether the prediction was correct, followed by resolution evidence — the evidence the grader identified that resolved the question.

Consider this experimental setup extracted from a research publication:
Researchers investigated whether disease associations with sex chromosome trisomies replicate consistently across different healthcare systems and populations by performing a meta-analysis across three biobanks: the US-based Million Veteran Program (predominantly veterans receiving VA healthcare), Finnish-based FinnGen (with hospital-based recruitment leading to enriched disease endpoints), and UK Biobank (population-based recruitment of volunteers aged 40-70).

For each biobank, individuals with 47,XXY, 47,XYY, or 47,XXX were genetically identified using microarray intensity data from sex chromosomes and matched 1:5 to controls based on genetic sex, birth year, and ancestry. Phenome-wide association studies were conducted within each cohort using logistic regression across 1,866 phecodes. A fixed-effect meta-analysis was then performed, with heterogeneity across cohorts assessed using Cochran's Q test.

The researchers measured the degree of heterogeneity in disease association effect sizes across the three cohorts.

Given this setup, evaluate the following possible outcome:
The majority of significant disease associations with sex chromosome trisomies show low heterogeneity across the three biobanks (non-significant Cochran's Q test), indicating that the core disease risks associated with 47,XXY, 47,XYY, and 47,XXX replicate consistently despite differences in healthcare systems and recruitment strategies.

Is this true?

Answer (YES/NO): YES